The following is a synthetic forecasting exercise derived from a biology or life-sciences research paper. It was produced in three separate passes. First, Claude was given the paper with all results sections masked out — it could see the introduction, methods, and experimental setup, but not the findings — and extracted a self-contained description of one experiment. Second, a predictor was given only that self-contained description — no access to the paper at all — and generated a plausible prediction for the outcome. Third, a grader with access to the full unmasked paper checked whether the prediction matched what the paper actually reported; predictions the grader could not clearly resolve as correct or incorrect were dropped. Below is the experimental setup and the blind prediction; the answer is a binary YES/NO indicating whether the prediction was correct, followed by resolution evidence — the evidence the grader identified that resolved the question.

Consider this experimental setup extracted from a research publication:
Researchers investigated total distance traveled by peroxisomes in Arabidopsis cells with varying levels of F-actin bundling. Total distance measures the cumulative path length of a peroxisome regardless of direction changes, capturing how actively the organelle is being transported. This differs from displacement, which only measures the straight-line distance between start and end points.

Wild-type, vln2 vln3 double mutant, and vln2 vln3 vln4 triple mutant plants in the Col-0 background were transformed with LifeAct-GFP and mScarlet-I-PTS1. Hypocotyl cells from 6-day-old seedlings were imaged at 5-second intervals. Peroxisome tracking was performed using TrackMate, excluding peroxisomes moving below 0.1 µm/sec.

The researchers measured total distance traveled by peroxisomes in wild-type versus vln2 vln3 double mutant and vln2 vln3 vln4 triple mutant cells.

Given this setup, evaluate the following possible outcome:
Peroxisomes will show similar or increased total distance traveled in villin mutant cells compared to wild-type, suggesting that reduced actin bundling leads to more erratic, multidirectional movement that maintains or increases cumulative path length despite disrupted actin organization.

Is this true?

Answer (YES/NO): YES